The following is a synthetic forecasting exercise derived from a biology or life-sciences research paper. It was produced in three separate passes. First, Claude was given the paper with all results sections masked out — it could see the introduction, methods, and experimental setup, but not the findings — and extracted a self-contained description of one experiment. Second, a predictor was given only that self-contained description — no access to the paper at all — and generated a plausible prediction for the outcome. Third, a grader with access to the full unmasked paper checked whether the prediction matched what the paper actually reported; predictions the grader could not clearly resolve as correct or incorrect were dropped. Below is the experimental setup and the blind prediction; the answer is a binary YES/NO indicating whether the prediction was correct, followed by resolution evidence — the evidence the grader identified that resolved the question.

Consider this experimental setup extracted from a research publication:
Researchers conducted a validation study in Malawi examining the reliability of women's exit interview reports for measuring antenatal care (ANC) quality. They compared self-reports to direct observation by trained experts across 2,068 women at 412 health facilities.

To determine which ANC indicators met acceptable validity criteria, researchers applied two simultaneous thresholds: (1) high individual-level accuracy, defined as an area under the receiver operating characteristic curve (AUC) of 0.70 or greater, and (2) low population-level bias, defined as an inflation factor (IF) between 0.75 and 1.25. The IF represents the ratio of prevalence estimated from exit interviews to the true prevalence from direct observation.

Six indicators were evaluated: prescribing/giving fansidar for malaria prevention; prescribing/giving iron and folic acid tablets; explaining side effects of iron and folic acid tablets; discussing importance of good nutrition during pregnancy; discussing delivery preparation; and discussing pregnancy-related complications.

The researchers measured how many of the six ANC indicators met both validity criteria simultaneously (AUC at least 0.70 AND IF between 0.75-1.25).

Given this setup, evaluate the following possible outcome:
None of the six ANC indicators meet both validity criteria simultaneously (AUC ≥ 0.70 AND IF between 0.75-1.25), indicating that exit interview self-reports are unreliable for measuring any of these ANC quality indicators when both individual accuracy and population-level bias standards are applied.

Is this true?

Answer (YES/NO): NO